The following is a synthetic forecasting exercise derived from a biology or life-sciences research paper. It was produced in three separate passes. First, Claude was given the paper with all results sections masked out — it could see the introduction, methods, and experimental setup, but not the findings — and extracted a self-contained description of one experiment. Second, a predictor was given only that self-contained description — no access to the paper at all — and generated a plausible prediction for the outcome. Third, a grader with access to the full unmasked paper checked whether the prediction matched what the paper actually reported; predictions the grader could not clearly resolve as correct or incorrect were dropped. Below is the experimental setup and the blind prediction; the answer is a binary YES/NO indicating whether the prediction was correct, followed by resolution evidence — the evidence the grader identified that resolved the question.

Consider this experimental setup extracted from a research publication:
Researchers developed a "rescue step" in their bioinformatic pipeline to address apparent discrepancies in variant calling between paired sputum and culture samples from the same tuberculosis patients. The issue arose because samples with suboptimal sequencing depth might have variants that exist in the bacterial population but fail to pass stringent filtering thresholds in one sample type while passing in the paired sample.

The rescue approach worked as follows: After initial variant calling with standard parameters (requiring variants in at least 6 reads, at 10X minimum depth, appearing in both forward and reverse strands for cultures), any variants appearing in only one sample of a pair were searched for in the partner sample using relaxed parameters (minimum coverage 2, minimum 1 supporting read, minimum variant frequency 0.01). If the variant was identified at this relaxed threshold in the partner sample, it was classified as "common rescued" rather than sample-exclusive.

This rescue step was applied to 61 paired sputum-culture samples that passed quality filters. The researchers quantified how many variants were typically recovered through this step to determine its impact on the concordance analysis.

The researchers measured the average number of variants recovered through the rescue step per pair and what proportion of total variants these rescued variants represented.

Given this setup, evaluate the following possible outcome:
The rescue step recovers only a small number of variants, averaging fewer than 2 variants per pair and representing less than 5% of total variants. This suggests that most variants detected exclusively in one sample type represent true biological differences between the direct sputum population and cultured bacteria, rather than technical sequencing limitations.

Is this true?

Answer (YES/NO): NO